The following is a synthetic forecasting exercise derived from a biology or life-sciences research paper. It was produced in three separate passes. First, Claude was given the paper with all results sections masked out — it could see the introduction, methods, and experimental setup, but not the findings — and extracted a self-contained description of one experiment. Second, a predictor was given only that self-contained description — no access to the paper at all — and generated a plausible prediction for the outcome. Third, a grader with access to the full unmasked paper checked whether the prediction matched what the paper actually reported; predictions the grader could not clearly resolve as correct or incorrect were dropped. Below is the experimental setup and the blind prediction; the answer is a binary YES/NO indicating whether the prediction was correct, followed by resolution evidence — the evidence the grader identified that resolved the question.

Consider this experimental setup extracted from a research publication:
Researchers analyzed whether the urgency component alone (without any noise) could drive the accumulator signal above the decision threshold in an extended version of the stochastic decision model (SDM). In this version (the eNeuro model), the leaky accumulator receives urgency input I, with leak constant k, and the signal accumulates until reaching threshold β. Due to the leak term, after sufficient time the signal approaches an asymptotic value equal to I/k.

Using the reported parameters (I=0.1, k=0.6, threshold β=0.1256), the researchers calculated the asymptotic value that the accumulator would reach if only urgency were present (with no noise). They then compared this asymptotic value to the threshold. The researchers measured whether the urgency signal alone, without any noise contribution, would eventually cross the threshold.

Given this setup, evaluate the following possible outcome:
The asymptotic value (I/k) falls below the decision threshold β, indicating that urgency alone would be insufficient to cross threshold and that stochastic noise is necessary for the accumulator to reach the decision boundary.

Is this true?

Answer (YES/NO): NO